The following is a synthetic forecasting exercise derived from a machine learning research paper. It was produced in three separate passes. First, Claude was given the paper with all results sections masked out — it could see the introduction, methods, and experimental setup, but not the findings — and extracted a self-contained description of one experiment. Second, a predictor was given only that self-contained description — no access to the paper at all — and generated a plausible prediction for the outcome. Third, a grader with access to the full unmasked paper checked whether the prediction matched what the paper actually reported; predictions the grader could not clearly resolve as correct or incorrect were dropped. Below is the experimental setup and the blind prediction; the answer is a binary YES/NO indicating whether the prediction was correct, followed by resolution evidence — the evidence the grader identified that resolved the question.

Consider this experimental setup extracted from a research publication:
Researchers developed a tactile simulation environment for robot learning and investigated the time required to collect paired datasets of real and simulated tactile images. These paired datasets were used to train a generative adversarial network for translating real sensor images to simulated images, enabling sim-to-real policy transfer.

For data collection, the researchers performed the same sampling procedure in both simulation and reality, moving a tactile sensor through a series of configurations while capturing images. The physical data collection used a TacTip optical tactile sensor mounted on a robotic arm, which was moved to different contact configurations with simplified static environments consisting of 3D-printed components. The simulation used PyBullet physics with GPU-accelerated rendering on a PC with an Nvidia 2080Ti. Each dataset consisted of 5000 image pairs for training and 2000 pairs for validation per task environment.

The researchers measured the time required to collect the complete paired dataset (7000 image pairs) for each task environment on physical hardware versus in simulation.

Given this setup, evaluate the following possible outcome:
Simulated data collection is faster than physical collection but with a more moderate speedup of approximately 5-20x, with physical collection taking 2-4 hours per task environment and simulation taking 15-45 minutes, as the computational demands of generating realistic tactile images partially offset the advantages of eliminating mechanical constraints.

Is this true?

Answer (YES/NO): NO